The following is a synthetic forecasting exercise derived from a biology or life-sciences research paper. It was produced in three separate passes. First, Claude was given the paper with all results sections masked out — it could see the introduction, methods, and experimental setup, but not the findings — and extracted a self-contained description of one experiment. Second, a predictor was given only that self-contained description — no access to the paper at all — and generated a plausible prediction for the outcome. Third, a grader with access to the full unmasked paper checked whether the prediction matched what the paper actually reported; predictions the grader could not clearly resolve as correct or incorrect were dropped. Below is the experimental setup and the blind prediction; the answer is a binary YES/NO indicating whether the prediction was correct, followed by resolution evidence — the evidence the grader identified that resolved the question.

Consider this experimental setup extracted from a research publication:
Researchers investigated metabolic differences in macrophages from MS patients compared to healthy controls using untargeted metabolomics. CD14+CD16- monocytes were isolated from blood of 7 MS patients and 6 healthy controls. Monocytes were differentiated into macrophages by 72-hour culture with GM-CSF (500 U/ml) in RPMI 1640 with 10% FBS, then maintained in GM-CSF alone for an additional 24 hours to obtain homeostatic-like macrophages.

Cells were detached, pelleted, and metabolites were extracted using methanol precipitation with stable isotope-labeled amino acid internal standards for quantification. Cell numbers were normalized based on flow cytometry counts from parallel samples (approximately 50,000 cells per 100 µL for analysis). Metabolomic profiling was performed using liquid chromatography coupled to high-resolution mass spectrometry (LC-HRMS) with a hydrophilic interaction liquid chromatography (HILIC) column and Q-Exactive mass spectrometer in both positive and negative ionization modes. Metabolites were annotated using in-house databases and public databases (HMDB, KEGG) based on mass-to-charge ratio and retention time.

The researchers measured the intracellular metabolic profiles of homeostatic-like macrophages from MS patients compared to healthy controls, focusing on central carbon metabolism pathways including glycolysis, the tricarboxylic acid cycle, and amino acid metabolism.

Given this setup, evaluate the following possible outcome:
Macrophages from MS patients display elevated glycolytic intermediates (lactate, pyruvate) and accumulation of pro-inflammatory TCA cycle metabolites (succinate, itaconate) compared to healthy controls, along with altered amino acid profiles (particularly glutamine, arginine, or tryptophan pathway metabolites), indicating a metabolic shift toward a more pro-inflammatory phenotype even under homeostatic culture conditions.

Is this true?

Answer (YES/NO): NO